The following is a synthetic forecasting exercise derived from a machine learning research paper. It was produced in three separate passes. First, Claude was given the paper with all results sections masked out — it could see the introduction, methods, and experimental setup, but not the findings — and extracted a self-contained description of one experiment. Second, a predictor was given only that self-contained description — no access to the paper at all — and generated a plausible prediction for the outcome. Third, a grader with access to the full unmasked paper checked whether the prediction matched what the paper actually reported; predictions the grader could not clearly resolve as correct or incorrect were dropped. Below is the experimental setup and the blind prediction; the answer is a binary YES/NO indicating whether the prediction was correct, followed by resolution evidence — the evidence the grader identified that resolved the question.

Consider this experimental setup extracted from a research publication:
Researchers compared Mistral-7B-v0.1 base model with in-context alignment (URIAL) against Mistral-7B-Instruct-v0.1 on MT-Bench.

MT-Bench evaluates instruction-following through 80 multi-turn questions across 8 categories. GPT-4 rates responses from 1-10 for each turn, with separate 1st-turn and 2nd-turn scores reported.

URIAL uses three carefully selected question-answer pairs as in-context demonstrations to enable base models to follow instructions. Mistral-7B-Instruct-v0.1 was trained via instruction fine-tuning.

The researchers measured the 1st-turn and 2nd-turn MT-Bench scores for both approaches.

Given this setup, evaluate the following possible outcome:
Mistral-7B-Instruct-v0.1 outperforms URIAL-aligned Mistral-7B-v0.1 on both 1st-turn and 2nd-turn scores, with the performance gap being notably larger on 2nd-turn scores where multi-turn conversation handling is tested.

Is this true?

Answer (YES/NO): NO